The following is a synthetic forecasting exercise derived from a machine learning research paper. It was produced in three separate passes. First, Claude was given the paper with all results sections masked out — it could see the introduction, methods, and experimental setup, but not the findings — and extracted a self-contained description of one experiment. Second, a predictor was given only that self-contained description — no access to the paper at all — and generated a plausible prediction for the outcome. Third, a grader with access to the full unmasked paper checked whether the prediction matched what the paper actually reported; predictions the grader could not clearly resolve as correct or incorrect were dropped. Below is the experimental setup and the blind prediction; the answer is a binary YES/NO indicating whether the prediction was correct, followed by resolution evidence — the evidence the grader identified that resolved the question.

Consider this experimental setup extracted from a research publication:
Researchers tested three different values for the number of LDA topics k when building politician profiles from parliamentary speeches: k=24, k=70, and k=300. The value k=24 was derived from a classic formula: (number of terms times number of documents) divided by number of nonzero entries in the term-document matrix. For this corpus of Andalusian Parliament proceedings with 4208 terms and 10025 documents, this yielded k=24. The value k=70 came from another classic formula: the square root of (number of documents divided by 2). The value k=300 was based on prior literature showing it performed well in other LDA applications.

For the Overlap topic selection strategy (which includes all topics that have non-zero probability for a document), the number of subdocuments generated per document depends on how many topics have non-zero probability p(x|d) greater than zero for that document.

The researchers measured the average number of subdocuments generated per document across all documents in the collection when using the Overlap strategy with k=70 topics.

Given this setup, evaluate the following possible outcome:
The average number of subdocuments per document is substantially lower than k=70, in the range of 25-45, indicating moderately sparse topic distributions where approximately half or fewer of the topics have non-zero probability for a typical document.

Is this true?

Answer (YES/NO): NO